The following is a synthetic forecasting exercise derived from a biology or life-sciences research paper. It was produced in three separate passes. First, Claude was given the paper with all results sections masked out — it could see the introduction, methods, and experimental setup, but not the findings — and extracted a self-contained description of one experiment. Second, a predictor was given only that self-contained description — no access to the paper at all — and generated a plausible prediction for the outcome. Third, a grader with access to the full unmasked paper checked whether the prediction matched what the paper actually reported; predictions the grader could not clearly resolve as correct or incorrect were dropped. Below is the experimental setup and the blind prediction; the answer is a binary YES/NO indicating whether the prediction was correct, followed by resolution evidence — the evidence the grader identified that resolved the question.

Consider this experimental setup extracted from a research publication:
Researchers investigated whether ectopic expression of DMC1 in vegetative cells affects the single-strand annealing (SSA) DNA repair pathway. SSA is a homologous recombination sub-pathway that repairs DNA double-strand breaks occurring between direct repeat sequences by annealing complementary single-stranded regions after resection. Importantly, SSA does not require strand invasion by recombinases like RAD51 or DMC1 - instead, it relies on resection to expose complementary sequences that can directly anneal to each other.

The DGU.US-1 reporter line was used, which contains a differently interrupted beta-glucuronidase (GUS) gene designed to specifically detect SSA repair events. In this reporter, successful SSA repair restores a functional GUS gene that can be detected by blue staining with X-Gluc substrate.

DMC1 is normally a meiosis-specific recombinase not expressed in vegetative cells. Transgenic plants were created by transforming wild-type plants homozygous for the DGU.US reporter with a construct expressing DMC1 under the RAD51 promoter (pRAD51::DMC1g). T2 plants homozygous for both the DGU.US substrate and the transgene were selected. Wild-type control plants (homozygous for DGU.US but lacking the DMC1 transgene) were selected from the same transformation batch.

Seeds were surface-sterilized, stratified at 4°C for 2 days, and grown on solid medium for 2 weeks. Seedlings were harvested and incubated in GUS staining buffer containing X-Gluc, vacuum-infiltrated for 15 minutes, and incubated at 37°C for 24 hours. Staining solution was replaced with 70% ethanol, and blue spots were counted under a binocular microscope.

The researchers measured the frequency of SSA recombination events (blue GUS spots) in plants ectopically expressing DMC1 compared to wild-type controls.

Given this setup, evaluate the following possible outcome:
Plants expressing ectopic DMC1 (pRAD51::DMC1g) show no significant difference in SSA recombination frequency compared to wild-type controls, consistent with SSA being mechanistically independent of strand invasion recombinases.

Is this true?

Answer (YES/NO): YES